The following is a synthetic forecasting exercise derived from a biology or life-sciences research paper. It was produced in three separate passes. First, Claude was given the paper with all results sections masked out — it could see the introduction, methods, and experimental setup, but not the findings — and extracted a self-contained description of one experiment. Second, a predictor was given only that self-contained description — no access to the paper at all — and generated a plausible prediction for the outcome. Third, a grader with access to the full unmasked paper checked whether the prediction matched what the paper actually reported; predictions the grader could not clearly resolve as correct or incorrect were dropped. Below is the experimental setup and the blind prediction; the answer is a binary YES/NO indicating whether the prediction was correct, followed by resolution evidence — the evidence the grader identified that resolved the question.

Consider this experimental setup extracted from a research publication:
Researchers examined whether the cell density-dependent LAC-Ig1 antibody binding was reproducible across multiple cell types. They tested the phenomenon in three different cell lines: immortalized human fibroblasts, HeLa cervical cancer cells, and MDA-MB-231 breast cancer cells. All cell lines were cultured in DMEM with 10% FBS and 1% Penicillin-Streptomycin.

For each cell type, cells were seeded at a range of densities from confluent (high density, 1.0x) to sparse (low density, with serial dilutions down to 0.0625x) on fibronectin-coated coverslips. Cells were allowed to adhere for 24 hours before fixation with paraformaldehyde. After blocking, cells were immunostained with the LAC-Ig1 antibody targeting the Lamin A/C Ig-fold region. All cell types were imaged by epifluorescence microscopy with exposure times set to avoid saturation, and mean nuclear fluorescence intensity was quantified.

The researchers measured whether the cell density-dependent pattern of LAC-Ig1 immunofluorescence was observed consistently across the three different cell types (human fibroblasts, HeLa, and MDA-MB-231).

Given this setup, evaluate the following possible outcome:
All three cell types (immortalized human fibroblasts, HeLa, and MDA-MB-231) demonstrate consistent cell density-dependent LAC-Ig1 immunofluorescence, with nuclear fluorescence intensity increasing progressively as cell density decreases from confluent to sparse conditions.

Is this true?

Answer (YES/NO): YES